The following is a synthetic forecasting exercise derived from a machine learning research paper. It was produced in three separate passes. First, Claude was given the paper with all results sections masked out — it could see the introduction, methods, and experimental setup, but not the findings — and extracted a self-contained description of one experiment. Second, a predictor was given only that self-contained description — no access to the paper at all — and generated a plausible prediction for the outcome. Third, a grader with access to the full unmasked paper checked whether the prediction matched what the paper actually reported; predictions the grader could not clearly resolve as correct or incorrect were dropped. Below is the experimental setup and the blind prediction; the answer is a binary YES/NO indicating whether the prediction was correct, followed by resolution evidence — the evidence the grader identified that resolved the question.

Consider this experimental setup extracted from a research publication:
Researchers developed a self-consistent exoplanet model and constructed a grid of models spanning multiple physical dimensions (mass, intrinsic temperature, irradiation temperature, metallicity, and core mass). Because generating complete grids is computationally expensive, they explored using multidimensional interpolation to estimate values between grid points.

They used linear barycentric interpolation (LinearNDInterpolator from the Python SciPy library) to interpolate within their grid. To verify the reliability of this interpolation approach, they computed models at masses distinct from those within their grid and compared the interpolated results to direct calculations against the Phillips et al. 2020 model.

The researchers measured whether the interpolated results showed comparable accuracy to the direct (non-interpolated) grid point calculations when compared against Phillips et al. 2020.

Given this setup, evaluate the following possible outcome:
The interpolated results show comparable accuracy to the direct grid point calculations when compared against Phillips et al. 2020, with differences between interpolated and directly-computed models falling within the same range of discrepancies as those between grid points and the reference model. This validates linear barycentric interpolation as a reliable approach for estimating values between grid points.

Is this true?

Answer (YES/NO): YES